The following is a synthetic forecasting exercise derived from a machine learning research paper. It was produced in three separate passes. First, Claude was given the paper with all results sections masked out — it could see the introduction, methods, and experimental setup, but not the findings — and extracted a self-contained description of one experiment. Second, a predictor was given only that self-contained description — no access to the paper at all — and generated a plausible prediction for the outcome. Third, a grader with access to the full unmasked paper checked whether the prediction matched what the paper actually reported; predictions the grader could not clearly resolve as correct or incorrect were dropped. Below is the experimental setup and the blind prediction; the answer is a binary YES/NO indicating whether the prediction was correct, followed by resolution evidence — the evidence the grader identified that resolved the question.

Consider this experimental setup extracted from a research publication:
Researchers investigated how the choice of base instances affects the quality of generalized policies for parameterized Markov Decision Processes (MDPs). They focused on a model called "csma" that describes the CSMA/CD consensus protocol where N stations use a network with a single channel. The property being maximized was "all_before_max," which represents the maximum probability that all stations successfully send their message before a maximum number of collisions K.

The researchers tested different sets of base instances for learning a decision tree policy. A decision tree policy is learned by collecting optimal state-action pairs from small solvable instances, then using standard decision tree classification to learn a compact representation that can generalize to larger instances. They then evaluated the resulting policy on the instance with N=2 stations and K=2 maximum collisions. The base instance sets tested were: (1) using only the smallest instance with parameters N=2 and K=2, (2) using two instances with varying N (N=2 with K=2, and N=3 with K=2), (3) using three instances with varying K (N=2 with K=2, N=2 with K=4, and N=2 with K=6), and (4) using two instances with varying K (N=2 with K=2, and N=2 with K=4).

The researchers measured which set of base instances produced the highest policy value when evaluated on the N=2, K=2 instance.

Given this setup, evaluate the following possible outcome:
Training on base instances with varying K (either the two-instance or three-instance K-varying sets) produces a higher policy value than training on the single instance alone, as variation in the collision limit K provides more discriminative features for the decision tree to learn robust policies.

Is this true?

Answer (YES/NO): NO